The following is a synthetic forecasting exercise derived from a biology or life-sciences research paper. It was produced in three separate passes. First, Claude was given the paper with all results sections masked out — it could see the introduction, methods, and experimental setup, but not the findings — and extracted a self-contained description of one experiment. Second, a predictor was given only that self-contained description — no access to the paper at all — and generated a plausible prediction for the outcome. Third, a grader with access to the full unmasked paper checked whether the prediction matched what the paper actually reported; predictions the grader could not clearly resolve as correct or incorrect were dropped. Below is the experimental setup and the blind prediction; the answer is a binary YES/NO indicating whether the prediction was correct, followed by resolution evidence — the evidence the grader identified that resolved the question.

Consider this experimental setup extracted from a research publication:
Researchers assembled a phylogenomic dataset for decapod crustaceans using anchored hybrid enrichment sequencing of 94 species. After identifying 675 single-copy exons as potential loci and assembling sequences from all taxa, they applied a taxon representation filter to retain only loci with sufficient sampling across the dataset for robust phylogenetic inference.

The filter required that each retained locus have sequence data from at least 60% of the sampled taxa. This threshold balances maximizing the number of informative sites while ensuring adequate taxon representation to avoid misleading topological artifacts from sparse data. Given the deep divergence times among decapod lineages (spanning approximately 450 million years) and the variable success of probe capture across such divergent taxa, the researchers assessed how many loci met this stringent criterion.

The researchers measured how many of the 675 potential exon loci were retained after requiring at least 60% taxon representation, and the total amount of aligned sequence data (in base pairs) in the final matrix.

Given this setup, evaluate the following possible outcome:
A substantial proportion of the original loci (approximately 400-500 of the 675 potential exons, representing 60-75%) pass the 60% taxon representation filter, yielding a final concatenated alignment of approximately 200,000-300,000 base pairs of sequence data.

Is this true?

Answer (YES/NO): NO